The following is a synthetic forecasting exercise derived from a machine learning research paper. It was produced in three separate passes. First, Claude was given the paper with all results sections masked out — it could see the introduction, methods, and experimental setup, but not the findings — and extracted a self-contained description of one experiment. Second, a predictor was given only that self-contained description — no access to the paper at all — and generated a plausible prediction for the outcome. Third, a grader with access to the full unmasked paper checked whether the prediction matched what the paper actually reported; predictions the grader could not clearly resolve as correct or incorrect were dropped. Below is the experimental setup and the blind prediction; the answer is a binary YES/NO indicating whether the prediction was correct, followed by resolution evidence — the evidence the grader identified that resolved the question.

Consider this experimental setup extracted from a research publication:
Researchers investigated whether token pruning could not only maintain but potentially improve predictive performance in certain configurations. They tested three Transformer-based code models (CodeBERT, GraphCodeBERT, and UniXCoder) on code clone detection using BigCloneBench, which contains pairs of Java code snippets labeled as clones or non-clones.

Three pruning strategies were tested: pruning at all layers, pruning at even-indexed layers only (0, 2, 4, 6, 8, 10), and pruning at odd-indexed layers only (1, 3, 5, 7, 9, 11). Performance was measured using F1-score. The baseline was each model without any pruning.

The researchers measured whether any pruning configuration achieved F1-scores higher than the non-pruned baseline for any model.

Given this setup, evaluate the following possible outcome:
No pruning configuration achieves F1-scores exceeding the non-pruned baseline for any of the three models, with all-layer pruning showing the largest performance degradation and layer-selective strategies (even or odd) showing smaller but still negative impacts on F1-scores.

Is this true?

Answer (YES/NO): NO